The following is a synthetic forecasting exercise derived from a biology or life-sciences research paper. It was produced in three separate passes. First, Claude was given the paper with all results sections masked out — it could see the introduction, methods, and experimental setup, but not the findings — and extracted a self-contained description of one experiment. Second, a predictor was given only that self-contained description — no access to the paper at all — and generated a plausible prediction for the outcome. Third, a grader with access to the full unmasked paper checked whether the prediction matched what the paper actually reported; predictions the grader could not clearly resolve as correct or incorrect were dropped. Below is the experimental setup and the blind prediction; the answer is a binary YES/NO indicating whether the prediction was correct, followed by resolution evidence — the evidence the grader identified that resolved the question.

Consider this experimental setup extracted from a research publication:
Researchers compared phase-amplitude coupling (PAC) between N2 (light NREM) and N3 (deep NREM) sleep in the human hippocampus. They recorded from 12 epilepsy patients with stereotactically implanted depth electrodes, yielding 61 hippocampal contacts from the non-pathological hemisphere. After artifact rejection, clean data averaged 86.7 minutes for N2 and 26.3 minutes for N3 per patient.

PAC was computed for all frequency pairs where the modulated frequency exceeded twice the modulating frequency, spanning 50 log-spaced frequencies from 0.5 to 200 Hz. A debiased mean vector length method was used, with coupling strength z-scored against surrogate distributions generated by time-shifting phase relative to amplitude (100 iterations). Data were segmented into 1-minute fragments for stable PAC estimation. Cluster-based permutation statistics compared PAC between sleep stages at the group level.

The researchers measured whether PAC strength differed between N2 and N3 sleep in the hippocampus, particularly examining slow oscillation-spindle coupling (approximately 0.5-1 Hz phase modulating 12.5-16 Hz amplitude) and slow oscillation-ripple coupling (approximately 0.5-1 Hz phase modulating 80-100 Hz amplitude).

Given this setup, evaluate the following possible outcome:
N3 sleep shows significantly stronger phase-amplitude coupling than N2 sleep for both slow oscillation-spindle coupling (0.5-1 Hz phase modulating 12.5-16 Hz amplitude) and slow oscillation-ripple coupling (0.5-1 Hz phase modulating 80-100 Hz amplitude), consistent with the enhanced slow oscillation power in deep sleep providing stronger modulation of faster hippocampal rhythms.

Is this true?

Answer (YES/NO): NO